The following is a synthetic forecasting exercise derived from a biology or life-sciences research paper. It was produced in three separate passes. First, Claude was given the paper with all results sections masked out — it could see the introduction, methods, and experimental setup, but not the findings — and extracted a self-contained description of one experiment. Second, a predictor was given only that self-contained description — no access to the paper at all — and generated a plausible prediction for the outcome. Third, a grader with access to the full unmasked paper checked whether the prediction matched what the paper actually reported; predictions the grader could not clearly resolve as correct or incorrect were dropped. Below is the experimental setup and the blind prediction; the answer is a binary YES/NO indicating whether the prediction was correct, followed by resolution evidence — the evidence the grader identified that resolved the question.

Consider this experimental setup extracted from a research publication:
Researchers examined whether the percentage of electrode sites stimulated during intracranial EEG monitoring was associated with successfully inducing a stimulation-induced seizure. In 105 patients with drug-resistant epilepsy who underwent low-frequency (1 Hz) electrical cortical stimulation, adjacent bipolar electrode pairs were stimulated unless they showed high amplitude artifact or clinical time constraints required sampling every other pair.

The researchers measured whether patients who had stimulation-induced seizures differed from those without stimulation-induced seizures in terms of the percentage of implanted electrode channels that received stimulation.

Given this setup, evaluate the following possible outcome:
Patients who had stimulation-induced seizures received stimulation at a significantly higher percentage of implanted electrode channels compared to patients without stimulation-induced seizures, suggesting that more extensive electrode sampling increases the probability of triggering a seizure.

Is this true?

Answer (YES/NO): NO